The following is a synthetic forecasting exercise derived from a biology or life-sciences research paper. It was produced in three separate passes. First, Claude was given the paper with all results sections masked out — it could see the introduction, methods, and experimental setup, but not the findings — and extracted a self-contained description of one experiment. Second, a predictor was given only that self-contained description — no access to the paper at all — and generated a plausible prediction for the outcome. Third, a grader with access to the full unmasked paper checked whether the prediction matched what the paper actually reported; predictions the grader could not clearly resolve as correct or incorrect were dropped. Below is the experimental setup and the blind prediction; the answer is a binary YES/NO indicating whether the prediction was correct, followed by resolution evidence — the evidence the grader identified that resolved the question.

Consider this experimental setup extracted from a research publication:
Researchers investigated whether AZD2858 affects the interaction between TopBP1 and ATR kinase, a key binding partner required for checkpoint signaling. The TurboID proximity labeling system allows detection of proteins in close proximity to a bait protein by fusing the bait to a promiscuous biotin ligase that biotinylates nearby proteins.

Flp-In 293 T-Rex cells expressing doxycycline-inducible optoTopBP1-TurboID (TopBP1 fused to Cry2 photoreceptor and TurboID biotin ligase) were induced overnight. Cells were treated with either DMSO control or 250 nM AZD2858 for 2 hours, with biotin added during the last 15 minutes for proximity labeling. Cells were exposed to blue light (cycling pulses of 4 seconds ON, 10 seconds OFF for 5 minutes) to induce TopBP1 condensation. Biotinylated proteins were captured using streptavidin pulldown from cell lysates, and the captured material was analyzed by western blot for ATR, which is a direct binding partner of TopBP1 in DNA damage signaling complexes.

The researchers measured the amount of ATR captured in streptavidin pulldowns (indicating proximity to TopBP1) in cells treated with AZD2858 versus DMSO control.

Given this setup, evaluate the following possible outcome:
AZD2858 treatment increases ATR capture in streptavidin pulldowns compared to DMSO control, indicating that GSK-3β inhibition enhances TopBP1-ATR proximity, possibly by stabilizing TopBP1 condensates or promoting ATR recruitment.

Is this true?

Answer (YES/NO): NO